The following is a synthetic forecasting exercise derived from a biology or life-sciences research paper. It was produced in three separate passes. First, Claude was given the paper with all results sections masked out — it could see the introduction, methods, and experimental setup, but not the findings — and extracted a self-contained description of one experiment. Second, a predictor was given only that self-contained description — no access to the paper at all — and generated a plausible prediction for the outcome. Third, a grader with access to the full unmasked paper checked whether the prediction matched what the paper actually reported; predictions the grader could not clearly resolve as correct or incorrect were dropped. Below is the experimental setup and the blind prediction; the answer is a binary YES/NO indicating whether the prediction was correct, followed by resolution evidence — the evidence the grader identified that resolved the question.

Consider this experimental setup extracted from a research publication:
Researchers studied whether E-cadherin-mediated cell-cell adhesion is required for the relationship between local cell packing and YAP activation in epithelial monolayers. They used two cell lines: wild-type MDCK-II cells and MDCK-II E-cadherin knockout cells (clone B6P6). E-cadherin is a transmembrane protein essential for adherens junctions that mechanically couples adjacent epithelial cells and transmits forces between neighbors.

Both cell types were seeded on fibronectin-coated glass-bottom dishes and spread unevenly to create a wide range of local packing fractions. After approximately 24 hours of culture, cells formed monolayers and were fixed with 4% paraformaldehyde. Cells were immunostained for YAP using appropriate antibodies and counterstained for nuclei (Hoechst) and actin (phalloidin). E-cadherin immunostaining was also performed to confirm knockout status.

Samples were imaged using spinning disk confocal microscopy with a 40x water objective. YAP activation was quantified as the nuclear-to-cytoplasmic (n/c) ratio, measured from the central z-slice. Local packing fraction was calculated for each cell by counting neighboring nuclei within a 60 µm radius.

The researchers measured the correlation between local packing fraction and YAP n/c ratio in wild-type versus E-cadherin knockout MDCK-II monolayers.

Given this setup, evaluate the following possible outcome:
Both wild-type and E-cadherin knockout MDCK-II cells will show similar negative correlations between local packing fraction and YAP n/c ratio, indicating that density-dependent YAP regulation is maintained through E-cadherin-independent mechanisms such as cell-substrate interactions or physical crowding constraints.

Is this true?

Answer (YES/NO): YES